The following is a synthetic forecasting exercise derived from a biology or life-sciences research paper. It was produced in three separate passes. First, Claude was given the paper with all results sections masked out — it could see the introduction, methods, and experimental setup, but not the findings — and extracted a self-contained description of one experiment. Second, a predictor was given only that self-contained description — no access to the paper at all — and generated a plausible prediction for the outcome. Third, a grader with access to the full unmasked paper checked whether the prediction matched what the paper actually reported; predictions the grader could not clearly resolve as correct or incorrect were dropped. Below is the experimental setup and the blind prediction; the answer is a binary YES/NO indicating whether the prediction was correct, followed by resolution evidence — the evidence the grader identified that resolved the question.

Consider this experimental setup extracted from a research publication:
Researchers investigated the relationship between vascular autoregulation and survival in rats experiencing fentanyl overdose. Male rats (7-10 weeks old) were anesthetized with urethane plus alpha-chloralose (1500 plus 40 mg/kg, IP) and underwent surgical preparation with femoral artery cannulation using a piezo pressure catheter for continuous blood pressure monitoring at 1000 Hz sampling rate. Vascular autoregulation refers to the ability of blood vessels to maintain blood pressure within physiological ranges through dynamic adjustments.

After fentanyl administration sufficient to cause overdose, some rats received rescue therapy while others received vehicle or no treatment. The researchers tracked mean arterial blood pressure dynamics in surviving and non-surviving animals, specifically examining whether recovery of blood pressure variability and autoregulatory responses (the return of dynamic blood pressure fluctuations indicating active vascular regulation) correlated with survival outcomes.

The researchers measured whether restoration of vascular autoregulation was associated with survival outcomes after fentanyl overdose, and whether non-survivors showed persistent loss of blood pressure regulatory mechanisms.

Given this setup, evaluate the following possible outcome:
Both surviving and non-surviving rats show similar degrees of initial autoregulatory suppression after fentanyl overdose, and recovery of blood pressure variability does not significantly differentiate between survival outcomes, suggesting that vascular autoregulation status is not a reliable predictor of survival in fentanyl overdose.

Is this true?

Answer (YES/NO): NO